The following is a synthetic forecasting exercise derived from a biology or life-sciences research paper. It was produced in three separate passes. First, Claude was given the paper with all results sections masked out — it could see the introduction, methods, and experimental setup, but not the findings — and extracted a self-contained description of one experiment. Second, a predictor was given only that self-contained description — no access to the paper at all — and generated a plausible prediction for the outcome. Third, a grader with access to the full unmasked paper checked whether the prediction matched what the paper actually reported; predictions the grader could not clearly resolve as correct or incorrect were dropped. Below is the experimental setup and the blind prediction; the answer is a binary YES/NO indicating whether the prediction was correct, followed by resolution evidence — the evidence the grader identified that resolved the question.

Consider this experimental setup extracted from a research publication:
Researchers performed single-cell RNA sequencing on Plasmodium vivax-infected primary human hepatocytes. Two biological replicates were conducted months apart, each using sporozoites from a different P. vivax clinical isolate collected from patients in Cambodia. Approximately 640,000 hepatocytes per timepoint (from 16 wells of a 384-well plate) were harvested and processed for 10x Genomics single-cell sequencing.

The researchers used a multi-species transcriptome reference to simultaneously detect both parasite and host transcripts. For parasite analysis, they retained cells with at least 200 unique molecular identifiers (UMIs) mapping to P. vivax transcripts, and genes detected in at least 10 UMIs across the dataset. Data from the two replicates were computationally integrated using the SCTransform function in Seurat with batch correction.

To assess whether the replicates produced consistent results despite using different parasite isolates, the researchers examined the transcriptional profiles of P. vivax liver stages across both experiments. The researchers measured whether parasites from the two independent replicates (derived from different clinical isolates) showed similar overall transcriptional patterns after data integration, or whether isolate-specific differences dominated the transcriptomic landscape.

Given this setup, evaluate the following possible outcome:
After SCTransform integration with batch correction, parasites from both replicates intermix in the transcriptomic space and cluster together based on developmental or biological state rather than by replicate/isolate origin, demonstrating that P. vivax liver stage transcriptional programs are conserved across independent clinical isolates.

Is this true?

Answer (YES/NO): YES